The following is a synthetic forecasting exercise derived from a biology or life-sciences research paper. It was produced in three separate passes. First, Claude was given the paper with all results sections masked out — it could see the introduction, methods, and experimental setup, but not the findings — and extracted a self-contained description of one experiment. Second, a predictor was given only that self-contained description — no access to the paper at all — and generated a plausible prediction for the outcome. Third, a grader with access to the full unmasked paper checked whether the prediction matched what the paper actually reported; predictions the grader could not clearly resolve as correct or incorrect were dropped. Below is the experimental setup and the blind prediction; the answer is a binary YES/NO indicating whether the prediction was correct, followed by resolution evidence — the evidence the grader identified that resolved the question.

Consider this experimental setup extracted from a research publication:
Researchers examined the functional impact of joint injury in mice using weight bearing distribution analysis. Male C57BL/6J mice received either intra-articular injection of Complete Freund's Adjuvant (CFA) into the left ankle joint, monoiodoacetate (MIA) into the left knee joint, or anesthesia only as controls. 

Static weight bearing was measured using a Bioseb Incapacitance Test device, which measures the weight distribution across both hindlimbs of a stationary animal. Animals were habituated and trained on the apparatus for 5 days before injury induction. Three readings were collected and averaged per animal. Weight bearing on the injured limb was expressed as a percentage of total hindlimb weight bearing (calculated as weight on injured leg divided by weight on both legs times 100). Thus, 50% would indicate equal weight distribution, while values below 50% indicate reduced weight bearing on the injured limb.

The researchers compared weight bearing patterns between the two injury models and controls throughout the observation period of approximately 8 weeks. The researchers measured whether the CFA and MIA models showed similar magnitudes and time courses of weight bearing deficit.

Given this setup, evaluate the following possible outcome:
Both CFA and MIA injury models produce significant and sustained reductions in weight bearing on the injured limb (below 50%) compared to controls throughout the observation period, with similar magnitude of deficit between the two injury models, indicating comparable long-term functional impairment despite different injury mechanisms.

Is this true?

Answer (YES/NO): NO